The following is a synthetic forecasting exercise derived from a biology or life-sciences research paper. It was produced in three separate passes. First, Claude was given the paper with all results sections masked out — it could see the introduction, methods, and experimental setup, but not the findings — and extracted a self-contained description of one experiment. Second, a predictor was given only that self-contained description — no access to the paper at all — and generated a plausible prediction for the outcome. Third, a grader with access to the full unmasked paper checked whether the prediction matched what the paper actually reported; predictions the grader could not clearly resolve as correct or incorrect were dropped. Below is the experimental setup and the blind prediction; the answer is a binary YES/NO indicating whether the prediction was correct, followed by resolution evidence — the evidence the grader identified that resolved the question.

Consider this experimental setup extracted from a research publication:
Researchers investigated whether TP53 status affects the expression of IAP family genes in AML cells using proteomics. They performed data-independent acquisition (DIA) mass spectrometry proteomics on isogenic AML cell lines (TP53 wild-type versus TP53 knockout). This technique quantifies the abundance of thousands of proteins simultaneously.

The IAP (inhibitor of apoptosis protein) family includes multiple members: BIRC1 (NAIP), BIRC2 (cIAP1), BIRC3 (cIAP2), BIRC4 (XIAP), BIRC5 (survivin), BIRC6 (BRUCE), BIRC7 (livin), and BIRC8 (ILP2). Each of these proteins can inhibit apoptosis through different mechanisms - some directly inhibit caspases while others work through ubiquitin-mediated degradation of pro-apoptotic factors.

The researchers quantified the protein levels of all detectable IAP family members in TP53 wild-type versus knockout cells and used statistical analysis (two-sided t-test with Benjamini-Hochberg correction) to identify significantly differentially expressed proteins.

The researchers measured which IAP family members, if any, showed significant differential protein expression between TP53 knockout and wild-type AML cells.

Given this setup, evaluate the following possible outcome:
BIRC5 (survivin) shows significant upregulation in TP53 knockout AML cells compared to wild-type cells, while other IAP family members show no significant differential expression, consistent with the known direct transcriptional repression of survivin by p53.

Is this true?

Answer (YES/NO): NO